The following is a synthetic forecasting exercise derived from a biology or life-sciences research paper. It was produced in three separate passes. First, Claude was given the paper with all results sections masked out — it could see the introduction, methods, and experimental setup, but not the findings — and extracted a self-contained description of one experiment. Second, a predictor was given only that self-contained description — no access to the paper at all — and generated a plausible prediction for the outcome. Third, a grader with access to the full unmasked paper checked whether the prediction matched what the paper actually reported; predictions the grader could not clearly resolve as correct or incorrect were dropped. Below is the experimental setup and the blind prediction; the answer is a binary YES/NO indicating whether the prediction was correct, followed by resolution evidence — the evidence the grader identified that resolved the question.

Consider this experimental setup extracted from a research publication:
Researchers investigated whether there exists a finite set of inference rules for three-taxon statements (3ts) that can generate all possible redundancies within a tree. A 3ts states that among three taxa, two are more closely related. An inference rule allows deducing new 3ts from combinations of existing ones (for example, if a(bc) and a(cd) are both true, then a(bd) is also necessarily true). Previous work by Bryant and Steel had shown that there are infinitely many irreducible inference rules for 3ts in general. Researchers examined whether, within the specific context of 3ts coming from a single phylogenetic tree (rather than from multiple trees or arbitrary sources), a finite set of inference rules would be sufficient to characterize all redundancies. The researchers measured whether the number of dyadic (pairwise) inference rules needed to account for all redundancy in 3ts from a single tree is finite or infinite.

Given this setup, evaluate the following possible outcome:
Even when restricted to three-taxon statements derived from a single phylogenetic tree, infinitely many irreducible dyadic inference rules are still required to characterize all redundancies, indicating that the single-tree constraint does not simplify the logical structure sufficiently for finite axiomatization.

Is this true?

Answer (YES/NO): NO